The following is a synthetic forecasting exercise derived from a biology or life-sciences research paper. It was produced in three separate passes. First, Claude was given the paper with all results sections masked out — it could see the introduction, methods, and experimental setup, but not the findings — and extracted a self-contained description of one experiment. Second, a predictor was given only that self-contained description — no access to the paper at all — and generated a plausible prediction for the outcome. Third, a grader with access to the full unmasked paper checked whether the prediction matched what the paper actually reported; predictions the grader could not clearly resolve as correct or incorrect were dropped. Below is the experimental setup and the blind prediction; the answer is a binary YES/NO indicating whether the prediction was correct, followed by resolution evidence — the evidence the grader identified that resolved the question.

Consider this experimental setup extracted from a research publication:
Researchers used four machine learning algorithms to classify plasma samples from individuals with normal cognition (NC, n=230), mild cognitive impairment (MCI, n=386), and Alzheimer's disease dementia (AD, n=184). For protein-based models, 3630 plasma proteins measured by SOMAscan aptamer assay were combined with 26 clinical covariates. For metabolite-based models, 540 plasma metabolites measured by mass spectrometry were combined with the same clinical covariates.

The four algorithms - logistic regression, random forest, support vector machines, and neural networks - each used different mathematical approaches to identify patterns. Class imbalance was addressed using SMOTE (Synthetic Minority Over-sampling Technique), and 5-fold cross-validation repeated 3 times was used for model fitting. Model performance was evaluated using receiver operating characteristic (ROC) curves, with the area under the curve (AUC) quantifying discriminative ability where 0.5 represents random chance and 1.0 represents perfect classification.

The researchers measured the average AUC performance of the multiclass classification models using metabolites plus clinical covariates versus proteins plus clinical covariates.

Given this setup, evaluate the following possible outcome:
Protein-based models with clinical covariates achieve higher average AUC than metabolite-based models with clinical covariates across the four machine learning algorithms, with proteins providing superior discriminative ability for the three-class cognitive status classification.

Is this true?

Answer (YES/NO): NO